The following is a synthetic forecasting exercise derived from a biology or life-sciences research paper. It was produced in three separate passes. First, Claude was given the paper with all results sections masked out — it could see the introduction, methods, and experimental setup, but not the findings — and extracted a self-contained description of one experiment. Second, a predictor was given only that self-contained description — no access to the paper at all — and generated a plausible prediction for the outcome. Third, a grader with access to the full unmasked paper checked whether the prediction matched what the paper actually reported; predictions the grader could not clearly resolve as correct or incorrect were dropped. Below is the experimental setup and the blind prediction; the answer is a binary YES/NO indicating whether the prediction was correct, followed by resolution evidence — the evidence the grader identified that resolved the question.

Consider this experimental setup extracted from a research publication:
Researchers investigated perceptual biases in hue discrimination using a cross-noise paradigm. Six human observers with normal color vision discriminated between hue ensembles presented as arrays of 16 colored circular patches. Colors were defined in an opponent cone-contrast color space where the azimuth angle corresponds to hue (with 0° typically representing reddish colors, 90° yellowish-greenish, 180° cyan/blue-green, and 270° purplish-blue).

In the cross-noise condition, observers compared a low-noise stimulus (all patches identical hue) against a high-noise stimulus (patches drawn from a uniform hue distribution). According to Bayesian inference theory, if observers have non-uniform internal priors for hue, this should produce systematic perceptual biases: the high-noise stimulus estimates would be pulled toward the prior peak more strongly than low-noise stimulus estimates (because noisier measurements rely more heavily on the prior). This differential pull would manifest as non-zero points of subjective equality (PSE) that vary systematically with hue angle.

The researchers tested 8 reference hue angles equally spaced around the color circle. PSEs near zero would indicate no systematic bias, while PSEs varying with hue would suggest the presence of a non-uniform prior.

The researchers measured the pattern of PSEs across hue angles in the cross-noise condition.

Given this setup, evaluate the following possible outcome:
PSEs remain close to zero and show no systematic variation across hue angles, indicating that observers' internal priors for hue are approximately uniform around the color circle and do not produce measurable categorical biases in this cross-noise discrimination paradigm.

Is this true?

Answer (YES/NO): NO